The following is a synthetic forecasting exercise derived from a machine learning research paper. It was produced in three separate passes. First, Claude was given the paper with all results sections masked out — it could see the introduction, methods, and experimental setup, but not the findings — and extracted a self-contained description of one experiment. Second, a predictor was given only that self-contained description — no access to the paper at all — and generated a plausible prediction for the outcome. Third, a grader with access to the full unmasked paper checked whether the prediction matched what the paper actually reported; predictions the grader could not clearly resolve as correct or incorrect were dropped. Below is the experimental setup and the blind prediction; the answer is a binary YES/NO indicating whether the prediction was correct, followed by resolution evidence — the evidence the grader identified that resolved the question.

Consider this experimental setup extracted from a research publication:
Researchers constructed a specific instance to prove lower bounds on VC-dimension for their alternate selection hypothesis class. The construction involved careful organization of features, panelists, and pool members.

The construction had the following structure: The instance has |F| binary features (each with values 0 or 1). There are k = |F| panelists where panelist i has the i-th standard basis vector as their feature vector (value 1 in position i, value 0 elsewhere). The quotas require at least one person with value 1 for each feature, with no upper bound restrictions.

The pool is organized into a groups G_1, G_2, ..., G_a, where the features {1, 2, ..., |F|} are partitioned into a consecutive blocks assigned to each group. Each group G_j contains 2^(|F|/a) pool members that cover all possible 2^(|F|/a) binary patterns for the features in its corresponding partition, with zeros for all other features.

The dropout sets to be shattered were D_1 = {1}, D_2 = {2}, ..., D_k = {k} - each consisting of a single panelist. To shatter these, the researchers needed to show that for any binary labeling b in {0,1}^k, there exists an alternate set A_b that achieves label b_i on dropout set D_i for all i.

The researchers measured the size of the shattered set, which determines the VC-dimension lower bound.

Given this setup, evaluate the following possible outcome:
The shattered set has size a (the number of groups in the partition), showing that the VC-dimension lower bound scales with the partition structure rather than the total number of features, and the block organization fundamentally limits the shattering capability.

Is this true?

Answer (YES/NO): NO